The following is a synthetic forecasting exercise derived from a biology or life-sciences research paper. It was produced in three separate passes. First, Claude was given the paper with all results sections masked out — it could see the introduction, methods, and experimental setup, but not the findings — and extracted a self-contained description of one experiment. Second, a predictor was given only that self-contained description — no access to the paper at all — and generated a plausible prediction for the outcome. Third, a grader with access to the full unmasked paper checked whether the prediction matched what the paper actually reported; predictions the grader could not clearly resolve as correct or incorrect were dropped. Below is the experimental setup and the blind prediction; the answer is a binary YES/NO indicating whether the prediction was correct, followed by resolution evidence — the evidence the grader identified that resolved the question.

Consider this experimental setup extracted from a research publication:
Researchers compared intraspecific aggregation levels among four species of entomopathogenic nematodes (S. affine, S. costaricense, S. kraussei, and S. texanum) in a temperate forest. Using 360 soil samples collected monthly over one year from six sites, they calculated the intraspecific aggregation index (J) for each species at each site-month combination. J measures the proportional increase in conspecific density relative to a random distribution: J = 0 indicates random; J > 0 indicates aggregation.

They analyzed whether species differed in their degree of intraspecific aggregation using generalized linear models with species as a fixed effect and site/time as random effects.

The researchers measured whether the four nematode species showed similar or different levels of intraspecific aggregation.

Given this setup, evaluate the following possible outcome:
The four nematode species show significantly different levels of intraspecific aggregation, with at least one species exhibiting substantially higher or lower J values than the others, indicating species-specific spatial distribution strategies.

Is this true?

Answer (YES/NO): YES